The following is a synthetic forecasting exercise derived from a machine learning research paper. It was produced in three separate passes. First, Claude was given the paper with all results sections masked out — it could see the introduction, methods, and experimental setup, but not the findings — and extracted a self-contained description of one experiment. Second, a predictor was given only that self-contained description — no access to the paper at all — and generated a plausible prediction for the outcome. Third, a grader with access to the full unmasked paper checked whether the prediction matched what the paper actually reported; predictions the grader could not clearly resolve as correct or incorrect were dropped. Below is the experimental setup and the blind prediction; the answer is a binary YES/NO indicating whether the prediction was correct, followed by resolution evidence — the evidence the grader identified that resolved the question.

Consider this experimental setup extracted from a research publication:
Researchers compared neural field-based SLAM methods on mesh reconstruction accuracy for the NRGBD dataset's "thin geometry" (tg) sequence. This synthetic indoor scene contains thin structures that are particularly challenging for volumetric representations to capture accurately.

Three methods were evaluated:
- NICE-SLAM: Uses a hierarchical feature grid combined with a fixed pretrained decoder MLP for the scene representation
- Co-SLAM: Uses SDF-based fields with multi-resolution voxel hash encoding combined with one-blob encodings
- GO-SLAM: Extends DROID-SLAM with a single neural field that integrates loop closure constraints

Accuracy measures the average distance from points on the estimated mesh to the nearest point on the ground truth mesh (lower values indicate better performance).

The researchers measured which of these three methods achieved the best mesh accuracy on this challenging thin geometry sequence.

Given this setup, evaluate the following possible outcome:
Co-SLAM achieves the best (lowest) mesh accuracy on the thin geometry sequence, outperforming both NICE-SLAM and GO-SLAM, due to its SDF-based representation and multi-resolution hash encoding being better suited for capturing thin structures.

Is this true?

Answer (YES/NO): NO